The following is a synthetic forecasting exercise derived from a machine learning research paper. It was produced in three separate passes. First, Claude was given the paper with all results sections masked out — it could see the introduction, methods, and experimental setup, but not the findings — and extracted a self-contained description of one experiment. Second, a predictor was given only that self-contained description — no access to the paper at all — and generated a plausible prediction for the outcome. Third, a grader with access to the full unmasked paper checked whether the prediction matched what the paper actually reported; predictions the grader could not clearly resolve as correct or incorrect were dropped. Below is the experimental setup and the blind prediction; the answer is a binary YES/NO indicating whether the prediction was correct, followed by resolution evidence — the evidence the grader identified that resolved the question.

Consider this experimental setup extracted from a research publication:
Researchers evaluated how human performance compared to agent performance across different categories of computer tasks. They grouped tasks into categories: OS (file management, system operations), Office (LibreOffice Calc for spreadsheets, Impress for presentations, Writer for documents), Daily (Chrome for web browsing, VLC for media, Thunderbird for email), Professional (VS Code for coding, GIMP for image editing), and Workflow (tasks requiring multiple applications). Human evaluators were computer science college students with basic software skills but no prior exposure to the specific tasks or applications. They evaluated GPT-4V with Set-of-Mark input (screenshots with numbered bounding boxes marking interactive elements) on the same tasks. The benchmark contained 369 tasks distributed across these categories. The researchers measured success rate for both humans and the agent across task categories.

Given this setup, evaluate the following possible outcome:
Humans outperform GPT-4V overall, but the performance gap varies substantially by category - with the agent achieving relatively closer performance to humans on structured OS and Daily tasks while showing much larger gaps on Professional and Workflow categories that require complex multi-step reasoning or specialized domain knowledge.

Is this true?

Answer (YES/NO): NO